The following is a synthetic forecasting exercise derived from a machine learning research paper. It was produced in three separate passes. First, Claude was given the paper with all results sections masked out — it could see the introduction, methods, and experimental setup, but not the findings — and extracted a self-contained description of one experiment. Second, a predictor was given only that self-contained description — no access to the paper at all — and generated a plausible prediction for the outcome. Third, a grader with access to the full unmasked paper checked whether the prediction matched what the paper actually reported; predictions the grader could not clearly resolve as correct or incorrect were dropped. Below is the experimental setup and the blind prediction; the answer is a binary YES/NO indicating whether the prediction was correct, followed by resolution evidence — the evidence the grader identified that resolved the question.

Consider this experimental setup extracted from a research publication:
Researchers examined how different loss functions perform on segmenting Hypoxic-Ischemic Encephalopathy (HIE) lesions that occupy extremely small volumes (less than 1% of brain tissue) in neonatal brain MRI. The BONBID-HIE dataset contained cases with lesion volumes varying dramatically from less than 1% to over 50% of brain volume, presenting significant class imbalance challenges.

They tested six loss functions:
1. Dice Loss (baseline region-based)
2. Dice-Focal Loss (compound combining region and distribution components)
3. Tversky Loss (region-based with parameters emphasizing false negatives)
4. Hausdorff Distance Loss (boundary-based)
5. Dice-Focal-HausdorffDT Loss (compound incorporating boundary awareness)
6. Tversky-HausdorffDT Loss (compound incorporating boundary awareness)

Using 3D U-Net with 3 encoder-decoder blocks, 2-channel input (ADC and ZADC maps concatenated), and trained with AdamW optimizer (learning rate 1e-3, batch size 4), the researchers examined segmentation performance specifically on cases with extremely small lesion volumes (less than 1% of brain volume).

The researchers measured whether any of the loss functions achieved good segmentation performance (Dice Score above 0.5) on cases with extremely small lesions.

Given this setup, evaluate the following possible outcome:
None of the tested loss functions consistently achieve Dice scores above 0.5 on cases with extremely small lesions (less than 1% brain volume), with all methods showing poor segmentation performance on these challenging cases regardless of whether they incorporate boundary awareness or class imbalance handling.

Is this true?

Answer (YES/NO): YES